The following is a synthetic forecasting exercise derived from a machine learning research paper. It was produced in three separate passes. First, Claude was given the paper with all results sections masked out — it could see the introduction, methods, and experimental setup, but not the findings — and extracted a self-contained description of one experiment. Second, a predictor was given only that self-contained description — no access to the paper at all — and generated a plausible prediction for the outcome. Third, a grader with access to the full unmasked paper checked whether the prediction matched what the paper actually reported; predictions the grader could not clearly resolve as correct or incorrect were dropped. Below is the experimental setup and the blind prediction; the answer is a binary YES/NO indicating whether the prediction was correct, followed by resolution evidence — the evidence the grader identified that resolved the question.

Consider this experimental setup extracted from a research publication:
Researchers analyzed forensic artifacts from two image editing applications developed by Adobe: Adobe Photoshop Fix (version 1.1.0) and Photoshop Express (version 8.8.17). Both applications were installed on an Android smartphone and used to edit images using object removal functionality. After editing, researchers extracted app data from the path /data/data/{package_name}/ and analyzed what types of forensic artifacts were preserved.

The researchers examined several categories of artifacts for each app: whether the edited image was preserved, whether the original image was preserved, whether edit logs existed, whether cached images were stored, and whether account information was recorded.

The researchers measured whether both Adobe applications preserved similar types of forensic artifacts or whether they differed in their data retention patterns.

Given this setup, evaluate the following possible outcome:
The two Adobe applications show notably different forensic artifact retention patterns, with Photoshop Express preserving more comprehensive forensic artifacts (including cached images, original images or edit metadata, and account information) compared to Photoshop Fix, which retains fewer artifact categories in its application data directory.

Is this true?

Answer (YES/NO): NO